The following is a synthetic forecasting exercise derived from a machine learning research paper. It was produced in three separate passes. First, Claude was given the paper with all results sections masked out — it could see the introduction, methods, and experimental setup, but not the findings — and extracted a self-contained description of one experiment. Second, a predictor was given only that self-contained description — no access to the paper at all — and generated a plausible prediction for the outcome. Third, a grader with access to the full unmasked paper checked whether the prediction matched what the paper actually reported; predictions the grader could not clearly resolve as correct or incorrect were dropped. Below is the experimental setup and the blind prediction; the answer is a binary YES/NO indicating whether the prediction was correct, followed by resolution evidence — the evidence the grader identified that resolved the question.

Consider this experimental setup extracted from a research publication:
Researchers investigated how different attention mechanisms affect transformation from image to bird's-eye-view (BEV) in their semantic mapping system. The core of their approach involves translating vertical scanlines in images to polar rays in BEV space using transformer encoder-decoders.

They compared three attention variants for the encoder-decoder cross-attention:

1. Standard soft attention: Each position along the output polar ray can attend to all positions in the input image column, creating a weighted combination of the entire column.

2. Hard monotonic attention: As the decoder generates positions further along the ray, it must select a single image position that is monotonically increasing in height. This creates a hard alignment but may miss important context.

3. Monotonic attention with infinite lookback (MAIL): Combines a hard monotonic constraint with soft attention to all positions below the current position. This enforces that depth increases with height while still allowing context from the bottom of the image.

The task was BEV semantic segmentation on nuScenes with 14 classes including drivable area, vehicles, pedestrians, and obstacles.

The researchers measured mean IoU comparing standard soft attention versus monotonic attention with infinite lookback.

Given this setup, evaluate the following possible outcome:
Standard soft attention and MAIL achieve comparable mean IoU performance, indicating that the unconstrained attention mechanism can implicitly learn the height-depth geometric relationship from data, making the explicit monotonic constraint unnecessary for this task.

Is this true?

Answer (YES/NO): NO